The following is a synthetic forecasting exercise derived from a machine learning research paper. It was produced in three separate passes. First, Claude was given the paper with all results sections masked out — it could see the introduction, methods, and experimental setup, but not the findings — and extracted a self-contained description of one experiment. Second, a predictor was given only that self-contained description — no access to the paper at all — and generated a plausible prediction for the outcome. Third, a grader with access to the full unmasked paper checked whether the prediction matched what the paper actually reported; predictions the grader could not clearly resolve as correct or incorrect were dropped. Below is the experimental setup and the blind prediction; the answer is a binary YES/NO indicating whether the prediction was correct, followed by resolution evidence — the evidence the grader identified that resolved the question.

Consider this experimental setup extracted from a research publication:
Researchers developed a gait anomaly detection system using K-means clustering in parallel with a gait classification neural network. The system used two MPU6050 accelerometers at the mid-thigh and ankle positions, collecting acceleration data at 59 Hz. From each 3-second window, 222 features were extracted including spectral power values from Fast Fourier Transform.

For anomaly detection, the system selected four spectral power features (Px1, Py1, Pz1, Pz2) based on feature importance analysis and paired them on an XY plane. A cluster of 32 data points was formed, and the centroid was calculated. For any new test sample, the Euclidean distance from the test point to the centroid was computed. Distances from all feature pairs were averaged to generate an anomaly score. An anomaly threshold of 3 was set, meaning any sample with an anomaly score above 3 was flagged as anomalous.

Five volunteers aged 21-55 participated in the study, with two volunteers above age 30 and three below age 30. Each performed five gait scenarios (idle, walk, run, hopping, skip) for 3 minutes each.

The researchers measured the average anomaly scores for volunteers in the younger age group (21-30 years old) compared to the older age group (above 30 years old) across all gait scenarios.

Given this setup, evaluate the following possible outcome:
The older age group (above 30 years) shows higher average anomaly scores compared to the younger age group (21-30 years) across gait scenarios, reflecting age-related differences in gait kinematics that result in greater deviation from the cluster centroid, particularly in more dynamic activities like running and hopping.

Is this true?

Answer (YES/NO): NO